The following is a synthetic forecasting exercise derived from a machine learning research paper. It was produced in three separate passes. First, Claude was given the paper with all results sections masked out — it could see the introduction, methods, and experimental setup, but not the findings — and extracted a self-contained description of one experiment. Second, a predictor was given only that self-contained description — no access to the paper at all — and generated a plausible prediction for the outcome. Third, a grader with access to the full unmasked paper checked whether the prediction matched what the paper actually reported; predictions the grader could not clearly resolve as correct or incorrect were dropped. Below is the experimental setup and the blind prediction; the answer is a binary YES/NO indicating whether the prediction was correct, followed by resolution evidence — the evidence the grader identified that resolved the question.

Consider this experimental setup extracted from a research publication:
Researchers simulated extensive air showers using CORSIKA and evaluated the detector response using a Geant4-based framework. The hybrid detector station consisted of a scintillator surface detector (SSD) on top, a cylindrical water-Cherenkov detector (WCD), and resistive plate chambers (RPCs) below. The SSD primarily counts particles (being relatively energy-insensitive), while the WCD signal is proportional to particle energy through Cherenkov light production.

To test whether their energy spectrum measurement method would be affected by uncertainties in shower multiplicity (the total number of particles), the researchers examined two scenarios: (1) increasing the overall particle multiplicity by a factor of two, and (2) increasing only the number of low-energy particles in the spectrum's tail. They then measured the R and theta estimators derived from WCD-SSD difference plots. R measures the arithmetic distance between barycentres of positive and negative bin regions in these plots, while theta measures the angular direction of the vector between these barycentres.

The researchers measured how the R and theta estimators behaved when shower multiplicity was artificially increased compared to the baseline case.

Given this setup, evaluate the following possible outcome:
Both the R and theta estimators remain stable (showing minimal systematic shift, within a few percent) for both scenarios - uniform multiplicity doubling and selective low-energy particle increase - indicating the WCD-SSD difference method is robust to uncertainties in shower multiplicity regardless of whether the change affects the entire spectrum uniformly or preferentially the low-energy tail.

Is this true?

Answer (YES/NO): NO